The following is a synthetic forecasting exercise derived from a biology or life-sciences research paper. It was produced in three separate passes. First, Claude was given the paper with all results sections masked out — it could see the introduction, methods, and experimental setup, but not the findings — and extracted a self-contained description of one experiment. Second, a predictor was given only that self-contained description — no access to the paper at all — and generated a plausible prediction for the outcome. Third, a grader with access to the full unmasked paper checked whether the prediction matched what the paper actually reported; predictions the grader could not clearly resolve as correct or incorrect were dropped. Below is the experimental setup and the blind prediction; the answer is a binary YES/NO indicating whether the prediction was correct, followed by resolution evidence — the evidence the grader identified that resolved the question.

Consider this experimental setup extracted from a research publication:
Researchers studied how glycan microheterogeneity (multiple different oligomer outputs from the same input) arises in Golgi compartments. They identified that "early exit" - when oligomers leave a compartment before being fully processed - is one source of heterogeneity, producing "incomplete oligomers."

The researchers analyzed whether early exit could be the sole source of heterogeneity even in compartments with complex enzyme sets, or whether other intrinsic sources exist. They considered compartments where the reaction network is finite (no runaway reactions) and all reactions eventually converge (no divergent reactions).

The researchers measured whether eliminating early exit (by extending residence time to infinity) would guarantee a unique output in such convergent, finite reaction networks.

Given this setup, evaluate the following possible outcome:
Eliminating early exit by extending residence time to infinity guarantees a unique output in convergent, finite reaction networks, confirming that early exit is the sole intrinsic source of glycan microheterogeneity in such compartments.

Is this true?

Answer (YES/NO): YES